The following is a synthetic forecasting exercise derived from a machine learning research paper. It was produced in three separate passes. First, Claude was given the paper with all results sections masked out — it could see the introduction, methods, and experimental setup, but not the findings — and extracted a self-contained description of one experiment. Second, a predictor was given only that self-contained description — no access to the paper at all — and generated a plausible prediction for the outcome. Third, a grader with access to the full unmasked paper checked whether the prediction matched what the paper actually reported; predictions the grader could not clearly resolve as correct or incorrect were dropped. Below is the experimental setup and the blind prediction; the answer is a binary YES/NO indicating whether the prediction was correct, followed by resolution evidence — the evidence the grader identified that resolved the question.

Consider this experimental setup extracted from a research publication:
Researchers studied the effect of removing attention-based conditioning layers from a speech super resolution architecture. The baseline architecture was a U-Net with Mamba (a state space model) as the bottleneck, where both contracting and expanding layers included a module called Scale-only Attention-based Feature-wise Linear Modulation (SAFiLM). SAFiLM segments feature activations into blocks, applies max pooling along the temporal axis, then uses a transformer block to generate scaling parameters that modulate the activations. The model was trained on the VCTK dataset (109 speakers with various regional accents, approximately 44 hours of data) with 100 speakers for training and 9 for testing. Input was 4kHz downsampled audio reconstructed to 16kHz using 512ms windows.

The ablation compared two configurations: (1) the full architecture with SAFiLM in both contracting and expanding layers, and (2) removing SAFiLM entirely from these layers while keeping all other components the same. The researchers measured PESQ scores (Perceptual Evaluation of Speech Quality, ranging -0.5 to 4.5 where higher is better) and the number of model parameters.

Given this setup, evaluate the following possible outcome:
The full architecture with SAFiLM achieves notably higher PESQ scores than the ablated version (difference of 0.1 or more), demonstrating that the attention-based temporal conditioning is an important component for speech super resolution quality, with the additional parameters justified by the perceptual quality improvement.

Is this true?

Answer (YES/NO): YES